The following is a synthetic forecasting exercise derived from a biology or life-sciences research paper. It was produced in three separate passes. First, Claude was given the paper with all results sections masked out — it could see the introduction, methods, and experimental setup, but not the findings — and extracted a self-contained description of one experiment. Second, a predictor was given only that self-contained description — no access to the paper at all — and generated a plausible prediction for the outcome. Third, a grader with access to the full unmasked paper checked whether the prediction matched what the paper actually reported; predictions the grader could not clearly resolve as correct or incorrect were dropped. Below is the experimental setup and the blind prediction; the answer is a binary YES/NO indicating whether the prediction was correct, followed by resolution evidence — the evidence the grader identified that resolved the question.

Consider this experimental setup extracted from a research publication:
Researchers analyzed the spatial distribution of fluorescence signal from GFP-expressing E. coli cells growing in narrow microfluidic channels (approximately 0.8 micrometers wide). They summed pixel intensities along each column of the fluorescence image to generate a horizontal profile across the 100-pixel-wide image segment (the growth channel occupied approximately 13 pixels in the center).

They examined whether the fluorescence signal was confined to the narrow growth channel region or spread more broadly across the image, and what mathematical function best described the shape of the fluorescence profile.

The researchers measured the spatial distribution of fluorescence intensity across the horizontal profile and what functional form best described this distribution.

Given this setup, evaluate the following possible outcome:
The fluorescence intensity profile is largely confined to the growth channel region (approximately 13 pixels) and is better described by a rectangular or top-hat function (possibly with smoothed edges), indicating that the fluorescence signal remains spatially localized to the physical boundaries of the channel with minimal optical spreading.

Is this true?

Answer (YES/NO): NO